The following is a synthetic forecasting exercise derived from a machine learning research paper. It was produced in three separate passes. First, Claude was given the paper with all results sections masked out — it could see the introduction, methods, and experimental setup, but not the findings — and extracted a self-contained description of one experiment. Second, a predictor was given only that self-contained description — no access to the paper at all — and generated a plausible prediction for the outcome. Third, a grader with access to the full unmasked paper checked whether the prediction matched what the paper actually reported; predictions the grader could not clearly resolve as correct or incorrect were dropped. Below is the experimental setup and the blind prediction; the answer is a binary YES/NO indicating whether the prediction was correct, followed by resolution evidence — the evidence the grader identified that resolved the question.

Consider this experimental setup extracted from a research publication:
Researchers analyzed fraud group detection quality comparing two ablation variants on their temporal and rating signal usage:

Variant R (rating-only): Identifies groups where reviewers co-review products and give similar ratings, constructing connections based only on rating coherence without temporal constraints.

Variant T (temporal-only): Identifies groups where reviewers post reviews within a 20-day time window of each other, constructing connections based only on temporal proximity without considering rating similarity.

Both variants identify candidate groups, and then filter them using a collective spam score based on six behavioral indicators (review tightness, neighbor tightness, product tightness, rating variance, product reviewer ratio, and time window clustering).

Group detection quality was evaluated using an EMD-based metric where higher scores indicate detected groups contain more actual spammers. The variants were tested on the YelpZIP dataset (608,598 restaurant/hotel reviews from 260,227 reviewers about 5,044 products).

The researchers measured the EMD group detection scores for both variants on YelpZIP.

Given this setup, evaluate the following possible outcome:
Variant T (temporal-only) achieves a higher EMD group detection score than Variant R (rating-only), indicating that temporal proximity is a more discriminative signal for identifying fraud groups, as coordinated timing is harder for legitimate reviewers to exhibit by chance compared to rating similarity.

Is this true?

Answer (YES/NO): YES